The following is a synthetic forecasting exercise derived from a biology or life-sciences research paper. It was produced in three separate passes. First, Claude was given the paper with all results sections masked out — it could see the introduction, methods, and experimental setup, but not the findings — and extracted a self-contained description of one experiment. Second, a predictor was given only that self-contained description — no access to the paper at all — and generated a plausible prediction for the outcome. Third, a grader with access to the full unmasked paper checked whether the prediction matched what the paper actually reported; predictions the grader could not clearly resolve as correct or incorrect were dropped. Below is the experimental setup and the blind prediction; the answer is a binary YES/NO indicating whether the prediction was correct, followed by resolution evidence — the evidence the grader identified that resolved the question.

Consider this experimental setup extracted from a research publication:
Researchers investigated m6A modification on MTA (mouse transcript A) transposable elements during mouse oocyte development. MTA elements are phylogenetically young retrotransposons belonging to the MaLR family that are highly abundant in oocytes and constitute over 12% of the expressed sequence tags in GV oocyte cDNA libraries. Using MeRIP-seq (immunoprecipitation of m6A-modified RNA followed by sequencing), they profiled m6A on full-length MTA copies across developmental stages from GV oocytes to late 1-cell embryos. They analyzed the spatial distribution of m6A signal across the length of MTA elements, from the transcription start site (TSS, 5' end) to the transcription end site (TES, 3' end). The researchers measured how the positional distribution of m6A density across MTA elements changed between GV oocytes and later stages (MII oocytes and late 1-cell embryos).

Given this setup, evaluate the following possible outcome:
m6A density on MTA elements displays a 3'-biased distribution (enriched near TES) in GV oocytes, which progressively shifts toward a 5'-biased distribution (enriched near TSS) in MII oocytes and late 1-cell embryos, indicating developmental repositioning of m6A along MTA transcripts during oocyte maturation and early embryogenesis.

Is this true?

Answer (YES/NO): YES